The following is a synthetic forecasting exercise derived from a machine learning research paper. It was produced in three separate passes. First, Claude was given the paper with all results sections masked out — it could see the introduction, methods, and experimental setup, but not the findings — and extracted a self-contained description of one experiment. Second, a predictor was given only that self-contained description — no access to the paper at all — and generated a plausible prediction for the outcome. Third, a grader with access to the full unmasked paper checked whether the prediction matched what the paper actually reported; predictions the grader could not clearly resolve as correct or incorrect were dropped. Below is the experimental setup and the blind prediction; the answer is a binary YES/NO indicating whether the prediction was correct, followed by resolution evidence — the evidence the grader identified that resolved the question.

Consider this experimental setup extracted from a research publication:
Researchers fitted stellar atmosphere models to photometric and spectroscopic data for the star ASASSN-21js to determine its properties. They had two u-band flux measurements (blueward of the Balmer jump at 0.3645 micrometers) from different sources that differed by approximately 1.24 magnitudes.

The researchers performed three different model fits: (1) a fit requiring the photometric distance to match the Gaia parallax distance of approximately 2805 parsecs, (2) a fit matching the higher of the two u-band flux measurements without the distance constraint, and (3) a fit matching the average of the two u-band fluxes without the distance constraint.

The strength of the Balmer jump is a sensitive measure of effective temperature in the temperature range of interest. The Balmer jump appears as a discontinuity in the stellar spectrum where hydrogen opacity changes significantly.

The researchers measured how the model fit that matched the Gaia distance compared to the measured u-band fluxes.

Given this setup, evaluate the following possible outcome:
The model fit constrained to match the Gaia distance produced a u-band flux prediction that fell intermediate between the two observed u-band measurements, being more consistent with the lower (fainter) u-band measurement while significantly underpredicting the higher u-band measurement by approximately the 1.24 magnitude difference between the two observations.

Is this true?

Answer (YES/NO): NO